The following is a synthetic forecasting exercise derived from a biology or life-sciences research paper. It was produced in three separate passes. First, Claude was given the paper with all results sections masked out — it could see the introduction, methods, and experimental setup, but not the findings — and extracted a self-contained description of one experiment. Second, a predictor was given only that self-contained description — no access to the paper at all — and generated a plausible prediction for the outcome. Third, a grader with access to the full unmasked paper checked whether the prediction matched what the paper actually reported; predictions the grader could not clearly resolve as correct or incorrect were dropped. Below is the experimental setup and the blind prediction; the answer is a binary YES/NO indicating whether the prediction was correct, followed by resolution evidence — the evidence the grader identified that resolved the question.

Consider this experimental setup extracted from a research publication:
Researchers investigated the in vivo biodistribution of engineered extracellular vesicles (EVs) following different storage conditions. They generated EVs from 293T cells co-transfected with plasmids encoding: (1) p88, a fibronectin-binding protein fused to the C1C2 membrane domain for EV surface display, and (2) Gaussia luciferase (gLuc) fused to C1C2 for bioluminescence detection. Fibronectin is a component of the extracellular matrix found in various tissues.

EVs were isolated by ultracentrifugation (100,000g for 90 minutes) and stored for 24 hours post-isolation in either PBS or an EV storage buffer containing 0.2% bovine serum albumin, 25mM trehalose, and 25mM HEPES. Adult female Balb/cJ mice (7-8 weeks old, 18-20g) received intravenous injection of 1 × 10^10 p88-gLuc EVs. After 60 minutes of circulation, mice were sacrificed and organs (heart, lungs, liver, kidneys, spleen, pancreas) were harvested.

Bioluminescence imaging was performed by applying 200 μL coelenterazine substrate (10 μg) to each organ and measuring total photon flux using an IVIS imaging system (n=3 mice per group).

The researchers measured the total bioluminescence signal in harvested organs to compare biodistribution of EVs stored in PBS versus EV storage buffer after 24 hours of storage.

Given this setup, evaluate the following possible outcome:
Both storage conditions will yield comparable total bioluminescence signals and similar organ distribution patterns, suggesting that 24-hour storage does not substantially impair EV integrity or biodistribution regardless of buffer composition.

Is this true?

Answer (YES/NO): YES